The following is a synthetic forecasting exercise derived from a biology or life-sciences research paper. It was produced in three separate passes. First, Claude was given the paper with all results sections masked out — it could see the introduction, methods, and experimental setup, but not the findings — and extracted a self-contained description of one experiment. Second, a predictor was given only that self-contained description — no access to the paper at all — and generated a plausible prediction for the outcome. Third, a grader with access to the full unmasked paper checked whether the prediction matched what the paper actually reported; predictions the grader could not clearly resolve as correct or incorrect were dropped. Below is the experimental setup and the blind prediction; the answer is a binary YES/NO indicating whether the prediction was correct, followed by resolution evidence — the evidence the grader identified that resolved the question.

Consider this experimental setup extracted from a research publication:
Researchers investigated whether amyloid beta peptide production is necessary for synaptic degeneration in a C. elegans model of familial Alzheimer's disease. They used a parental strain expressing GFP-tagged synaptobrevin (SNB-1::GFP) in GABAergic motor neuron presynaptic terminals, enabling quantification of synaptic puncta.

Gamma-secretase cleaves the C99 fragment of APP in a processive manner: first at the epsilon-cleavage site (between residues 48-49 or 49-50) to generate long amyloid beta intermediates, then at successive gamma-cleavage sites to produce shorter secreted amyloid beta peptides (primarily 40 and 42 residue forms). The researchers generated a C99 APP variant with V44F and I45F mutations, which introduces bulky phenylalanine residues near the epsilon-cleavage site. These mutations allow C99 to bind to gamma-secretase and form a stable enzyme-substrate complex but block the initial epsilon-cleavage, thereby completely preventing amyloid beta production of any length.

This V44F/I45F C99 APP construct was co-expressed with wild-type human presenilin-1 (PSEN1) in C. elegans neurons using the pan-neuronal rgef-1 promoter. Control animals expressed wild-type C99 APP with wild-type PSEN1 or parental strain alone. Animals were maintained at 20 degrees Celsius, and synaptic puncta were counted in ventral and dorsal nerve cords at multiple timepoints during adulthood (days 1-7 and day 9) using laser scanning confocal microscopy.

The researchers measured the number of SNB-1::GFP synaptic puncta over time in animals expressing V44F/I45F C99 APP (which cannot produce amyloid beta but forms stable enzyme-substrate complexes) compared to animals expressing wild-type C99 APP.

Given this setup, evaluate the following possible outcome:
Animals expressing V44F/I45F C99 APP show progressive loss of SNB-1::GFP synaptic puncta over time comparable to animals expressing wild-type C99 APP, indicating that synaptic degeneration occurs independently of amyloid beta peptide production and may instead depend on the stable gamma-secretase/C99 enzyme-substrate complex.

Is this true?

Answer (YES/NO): NO